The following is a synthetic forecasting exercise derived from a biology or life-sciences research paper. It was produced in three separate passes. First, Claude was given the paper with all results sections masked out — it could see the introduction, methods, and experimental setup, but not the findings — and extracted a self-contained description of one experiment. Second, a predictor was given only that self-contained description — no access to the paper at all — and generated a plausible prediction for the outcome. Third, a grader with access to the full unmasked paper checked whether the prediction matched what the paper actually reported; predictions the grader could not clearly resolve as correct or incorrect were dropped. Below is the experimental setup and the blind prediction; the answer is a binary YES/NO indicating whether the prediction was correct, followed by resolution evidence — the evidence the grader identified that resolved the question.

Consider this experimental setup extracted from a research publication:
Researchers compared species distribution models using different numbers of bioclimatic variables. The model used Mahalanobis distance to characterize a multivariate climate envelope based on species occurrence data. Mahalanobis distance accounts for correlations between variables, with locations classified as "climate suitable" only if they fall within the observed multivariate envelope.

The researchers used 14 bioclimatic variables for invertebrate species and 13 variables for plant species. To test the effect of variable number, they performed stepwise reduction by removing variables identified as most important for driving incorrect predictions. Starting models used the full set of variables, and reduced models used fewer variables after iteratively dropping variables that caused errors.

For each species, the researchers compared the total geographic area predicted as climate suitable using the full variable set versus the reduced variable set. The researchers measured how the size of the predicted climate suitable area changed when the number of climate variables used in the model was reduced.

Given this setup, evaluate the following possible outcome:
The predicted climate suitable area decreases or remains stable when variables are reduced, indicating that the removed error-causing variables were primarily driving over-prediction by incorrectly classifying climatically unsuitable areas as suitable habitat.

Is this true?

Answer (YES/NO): NO